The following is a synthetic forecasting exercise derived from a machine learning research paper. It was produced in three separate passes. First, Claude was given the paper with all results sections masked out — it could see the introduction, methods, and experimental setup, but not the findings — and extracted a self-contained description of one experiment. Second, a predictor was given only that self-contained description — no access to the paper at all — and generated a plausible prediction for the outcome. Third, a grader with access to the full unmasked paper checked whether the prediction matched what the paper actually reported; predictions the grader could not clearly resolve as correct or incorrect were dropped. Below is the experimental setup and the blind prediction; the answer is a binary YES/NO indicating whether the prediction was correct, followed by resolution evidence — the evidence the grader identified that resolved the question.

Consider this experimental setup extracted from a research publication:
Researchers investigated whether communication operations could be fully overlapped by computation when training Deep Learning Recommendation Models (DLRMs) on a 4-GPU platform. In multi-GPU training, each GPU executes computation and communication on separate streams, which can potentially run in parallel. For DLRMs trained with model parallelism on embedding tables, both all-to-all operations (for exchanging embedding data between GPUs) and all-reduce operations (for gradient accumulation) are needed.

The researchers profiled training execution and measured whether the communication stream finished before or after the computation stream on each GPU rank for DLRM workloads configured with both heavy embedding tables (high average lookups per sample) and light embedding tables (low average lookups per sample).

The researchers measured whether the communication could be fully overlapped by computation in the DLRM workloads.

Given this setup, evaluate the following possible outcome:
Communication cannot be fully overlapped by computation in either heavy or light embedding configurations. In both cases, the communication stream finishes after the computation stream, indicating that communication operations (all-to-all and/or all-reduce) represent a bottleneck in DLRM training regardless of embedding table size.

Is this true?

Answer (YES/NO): NO